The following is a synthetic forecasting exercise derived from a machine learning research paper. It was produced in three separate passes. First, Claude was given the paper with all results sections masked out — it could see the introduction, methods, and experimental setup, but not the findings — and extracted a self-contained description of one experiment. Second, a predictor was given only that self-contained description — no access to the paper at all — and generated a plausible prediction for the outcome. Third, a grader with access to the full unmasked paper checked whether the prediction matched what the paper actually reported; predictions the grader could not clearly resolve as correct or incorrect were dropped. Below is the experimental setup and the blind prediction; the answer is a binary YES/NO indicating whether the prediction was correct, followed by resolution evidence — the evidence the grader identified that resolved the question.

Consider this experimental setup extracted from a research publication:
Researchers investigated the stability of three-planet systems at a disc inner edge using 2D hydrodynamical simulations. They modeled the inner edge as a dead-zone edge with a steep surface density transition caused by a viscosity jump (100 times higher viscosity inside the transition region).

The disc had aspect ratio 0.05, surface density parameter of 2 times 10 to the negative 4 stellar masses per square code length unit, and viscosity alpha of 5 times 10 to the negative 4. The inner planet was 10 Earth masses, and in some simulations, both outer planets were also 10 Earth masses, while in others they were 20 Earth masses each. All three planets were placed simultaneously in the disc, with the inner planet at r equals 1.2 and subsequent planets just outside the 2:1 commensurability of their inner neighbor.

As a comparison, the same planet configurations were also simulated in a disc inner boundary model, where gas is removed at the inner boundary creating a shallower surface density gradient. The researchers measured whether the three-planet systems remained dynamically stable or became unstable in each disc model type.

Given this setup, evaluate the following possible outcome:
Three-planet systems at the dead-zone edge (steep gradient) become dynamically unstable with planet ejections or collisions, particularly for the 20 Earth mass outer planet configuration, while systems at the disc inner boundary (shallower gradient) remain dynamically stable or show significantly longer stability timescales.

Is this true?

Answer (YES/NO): YES